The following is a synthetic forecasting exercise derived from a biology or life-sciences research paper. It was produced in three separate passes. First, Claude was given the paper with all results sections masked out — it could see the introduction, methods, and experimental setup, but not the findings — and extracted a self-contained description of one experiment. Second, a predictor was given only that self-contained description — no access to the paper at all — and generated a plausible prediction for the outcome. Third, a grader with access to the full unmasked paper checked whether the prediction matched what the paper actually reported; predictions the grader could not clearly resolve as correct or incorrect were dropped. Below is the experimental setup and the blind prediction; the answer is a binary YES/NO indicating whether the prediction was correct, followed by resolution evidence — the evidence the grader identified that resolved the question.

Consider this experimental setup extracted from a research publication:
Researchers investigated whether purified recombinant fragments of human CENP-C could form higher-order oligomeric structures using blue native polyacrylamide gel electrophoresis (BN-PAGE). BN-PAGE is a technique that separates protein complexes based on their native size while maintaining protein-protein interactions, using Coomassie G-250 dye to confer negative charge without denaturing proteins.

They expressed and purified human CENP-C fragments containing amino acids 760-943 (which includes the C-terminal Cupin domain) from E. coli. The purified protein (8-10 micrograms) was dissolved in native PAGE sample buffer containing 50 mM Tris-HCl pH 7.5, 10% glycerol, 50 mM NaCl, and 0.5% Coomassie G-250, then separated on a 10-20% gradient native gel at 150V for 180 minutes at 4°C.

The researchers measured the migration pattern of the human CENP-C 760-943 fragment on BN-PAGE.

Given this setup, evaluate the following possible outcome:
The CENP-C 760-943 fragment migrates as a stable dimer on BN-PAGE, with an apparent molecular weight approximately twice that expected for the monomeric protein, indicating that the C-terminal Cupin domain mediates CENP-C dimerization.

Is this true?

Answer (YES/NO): NO